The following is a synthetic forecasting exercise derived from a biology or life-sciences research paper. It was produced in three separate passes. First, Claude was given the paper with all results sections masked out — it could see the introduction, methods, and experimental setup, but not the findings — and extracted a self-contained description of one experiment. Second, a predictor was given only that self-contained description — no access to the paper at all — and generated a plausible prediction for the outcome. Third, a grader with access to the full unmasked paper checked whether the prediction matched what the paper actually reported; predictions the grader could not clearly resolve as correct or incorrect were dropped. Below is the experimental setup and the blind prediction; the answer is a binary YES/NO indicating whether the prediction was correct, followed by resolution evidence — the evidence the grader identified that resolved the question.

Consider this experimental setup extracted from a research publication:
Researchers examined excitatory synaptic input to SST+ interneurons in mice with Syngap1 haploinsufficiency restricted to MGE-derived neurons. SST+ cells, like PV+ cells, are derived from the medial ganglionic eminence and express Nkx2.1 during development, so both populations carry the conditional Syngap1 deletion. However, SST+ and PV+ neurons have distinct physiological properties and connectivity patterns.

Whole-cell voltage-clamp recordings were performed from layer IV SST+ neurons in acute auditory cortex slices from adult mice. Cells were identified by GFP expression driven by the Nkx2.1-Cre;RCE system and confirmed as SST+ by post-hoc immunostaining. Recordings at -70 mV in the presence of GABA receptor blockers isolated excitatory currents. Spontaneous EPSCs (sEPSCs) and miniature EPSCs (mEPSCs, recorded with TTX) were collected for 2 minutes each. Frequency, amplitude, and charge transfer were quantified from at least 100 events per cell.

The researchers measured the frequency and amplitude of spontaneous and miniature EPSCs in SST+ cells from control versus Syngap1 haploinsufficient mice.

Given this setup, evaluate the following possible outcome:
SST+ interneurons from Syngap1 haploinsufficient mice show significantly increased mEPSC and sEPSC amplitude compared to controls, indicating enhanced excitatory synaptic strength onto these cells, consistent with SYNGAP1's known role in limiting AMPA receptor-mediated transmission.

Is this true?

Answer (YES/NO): NO